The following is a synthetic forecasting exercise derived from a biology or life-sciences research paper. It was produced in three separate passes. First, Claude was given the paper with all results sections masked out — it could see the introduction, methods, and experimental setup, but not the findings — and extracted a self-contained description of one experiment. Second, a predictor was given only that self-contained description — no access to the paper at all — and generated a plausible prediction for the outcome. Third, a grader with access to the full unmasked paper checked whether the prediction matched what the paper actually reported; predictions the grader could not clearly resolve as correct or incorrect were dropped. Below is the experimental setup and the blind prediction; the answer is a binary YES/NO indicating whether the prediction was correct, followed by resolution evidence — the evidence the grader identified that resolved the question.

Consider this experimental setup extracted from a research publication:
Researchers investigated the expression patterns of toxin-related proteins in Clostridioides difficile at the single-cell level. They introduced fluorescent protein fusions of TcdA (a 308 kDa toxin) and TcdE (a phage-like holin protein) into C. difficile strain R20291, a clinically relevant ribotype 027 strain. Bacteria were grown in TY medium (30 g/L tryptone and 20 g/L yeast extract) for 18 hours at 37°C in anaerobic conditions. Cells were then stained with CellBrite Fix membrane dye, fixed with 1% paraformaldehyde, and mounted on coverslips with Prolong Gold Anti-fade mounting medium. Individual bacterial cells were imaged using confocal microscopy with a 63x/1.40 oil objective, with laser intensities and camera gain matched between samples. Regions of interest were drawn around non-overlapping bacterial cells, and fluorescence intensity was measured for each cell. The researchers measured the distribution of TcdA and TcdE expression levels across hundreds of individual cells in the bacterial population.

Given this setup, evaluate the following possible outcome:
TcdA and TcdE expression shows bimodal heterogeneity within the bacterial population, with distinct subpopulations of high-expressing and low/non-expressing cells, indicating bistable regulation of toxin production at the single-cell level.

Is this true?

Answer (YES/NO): YES